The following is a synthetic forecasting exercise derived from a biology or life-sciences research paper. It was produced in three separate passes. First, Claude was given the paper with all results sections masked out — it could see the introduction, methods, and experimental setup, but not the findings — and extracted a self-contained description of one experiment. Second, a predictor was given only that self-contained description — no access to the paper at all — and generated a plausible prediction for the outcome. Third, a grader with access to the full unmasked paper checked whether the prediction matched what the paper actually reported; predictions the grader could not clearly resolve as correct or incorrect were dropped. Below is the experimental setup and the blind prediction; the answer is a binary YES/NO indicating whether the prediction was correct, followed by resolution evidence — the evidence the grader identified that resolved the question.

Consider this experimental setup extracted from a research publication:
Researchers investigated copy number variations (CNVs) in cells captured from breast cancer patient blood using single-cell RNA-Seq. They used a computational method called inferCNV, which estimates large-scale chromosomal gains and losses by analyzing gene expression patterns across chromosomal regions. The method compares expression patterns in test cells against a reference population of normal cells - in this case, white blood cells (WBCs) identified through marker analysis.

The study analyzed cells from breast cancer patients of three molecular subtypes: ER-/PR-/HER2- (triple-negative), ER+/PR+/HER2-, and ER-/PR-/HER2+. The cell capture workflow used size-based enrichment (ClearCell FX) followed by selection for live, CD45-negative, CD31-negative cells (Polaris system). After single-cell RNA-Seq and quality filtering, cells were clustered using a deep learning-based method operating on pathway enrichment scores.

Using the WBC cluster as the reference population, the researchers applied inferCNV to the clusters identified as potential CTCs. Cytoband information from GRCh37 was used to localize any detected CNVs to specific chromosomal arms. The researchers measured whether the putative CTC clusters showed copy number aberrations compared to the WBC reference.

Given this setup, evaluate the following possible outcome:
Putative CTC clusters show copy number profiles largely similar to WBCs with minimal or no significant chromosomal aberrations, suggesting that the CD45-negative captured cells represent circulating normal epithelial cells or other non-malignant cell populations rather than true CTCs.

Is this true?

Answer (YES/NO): NO